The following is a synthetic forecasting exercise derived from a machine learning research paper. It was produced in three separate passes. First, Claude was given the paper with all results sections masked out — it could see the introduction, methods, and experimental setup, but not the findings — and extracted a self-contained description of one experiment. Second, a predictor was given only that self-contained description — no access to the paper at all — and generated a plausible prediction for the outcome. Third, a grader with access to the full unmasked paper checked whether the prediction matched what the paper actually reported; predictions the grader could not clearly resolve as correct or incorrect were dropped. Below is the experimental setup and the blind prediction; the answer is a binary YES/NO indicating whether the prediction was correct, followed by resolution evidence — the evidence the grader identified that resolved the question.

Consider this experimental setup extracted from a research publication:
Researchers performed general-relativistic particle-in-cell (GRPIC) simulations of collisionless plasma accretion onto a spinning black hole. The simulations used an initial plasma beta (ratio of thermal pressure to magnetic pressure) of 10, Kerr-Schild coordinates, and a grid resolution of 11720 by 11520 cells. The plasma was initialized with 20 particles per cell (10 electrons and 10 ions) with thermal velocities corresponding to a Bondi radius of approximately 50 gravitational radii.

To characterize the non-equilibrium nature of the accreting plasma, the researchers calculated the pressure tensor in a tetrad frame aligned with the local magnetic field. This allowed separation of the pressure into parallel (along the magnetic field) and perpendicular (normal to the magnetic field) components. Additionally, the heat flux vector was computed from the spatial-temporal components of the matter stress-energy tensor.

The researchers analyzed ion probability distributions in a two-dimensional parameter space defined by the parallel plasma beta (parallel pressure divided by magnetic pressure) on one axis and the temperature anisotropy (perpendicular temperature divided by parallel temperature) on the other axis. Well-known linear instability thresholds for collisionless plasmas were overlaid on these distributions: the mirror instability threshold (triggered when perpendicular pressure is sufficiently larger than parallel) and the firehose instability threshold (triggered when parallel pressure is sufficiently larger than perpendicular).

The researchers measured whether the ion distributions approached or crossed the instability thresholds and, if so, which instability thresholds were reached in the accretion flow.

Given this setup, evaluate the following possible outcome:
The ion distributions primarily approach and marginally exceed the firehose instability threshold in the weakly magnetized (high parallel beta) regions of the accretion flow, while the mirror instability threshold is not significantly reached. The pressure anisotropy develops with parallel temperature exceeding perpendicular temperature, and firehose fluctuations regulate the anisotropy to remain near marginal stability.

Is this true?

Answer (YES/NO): NO